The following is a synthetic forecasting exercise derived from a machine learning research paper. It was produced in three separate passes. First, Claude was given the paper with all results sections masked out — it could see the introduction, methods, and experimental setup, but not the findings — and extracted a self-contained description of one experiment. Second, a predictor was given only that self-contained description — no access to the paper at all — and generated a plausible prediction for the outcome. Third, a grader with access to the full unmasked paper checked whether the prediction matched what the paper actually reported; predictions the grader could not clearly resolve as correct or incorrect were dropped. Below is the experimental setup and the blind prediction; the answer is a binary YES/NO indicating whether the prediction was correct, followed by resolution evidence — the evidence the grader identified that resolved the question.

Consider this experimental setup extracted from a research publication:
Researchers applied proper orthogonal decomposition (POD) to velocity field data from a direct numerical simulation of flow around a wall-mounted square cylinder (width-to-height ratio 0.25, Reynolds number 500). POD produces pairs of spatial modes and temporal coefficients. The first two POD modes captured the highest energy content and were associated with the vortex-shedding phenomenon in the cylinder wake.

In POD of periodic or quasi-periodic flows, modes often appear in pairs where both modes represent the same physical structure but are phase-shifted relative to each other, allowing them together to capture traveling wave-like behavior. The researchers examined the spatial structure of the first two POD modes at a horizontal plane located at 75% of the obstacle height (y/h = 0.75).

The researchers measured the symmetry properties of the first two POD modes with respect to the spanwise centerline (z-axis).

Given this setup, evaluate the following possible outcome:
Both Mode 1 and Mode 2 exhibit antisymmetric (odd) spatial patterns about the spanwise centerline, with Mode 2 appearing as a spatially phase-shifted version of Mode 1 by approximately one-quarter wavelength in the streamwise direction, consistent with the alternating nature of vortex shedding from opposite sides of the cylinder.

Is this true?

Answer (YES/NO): YES